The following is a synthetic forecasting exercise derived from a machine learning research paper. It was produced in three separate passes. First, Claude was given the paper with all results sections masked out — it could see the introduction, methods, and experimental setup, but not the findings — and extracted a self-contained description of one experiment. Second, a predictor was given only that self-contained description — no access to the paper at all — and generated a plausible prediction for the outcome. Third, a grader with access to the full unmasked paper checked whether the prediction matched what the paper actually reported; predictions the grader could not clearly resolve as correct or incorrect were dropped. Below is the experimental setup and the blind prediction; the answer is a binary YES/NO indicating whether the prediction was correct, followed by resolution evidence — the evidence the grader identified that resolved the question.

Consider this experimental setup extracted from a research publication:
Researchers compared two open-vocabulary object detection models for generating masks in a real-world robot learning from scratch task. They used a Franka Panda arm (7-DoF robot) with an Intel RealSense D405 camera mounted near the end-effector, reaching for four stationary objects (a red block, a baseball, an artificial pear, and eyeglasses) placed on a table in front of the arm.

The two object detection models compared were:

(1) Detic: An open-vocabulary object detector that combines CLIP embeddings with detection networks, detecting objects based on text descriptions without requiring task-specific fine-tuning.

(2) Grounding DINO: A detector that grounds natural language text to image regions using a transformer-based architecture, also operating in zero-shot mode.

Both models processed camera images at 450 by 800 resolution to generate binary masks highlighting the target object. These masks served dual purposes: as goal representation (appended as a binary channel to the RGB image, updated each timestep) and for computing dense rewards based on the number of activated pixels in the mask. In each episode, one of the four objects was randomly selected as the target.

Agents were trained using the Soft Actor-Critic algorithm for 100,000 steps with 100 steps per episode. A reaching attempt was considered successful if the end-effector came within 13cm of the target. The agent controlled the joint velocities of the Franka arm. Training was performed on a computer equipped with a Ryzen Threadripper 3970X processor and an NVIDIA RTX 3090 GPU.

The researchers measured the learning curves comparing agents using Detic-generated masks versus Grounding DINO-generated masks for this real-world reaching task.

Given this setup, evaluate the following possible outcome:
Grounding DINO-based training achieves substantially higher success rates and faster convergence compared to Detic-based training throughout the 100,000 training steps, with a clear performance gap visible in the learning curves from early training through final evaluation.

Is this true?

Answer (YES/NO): NO